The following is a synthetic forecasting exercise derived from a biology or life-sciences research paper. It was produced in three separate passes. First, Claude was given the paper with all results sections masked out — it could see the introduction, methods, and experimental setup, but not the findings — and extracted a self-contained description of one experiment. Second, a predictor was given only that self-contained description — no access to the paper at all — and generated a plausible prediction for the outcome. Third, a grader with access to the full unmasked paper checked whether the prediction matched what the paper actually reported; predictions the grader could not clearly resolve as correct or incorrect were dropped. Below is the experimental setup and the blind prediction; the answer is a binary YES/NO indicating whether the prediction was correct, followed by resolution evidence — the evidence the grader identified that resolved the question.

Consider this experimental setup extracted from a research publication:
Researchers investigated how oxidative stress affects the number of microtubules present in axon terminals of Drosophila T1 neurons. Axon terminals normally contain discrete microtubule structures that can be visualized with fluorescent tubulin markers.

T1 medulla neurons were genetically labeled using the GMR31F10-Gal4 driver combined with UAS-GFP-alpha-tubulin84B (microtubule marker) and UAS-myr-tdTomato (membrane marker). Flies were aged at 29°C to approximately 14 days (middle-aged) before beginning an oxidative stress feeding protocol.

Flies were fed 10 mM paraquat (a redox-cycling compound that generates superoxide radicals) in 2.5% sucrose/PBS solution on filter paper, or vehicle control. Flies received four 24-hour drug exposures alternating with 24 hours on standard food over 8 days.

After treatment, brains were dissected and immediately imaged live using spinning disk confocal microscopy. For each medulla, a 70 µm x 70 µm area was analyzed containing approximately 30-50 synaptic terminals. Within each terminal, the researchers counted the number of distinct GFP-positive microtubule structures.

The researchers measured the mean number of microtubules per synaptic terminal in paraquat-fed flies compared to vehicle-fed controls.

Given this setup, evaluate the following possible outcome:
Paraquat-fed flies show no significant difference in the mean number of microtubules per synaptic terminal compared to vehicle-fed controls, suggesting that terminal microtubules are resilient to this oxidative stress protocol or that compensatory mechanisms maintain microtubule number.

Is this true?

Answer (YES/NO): NO